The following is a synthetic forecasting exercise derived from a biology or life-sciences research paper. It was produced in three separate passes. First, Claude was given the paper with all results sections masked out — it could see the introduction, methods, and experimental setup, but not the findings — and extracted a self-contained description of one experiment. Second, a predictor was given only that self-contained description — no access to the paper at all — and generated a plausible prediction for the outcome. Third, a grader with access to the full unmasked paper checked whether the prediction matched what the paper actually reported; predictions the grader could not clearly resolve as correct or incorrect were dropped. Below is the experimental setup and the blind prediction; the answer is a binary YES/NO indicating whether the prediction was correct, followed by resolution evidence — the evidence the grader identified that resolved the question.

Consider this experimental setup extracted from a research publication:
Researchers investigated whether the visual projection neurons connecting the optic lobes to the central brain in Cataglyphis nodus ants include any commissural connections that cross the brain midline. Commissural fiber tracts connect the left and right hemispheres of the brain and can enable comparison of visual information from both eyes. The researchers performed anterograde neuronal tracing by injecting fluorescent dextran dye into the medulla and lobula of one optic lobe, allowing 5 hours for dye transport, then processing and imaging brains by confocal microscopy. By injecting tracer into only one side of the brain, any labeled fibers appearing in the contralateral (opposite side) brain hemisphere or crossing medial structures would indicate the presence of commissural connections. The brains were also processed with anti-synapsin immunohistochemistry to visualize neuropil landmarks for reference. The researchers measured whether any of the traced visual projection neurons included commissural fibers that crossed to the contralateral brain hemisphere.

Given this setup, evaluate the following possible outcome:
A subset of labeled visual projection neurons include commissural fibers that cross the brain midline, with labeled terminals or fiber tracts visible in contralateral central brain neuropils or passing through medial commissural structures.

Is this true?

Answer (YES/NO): YES